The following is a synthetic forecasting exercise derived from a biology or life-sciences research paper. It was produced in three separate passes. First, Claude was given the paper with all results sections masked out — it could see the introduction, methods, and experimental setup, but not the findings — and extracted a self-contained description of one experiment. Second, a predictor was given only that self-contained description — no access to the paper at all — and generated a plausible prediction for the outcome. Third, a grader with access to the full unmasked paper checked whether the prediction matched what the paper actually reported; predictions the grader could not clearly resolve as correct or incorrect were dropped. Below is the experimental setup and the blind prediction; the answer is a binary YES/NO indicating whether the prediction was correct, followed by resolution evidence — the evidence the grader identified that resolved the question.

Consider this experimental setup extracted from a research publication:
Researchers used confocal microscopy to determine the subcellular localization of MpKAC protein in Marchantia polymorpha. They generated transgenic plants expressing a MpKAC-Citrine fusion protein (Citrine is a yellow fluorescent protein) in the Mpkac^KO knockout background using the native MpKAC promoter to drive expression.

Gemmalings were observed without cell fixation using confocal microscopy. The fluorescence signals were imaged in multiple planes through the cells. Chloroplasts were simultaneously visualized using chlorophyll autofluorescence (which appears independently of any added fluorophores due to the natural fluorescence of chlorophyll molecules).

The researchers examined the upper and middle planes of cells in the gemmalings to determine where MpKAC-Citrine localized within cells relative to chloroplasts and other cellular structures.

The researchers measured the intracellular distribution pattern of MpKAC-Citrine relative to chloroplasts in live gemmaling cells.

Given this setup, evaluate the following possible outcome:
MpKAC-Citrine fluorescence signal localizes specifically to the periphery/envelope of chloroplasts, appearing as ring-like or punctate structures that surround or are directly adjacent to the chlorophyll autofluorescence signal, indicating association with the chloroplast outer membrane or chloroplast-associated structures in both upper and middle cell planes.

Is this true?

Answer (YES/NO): NO